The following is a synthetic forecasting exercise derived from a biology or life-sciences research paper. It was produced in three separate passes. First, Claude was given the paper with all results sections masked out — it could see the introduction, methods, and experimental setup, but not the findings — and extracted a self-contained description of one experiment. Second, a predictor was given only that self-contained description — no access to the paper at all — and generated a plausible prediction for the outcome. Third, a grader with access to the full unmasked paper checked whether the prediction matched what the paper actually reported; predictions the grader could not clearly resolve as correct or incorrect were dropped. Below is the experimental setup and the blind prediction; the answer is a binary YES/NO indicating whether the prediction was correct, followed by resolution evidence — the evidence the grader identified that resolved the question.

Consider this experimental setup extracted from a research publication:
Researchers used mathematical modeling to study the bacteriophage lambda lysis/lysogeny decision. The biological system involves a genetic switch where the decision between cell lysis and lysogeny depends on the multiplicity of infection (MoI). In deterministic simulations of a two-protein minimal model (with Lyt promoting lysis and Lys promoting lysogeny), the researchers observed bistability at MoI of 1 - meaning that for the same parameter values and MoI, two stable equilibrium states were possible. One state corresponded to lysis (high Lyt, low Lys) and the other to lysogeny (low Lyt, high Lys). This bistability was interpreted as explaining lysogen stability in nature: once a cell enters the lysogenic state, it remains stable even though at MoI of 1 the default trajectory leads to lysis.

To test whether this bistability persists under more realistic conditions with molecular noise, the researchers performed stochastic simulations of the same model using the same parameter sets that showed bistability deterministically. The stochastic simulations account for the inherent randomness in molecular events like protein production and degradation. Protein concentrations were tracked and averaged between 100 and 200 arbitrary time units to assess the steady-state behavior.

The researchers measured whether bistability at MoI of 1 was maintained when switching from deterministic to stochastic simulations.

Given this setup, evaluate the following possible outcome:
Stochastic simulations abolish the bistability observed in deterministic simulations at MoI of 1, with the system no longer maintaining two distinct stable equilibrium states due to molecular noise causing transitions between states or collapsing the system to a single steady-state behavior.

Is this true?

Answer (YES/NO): YES